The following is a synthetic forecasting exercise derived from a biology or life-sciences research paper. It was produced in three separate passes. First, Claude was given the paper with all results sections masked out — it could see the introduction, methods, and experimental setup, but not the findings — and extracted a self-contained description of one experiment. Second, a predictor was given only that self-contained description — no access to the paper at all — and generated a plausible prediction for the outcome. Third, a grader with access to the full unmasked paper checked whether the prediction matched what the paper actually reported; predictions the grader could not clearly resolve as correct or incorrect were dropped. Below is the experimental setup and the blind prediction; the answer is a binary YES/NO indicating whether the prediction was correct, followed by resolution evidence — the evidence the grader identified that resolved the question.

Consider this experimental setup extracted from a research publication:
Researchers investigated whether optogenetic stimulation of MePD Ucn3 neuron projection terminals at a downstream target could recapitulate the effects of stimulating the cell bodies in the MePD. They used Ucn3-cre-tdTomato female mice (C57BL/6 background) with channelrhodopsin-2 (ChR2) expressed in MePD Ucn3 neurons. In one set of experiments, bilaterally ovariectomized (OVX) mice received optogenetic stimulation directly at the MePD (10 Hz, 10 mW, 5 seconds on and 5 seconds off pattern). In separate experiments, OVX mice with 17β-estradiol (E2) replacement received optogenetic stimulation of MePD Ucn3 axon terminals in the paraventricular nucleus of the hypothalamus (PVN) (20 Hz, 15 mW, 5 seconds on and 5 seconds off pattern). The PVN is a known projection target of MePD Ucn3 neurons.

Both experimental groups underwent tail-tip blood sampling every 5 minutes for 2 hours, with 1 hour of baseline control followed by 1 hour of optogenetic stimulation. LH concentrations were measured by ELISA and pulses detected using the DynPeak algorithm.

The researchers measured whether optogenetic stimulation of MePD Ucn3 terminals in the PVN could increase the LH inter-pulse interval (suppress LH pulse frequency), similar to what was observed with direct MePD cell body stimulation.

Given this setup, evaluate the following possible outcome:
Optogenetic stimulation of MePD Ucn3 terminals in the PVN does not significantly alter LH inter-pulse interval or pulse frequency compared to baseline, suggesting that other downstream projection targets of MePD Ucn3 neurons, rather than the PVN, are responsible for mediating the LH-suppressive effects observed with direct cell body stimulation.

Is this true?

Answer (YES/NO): NO